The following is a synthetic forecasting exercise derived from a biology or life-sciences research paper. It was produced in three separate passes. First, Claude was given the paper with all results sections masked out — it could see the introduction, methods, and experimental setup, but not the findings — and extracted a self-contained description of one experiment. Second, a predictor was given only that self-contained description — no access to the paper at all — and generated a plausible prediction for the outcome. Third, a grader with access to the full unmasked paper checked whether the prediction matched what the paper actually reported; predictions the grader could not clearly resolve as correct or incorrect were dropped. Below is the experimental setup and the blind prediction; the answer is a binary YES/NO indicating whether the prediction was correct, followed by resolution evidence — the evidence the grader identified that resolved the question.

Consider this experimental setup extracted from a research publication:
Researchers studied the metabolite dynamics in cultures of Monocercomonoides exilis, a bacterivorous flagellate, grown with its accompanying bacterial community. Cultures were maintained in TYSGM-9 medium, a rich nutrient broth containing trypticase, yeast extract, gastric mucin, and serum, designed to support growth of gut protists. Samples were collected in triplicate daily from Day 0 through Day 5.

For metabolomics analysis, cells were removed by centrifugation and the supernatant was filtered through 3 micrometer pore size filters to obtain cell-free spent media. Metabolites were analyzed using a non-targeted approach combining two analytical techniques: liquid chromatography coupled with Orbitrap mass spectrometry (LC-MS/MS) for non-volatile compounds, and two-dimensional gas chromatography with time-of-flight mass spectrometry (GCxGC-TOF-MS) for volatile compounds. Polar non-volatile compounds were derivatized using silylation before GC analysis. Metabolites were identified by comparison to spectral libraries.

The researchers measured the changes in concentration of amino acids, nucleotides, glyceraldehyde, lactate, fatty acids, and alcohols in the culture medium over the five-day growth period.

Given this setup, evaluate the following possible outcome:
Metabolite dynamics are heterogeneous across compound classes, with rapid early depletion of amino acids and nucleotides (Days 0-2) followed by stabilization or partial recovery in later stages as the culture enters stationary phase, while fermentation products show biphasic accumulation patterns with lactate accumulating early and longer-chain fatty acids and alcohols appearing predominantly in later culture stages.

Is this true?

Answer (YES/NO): NO